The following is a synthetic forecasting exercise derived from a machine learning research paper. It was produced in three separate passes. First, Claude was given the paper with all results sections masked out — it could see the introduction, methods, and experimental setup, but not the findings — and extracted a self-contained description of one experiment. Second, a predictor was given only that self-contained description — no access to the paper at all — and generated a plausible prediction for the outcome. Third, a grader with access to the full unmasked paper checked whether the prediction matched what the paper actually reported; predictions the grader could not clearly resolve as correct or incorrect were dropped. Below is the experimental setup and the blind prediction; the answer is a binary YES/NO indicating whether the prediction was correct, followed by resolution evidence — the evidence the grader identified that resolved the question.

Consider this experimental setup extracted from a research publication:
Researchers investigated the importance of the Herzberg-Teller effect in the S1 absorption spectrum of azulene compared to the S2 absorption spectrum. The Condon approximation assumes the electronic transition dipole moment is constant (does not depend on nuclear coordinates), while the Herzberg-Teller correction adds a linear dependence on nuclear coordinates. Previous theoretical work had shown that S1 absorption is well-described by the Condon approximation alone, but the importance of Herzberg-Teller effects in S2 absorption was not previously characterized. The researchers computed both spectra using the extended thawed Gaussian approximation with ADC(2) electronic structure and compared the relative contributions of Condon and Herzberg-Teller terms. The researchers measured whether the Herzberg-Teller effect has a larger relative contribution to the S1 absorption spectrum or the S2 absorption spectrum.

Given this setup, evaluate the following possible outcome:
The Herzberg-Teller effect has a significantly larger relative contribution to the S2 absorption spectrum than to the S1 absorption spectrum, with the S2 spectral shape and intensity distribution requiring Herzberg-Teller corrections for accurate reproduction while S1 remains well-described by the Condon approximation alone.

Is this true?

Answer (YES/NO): YES